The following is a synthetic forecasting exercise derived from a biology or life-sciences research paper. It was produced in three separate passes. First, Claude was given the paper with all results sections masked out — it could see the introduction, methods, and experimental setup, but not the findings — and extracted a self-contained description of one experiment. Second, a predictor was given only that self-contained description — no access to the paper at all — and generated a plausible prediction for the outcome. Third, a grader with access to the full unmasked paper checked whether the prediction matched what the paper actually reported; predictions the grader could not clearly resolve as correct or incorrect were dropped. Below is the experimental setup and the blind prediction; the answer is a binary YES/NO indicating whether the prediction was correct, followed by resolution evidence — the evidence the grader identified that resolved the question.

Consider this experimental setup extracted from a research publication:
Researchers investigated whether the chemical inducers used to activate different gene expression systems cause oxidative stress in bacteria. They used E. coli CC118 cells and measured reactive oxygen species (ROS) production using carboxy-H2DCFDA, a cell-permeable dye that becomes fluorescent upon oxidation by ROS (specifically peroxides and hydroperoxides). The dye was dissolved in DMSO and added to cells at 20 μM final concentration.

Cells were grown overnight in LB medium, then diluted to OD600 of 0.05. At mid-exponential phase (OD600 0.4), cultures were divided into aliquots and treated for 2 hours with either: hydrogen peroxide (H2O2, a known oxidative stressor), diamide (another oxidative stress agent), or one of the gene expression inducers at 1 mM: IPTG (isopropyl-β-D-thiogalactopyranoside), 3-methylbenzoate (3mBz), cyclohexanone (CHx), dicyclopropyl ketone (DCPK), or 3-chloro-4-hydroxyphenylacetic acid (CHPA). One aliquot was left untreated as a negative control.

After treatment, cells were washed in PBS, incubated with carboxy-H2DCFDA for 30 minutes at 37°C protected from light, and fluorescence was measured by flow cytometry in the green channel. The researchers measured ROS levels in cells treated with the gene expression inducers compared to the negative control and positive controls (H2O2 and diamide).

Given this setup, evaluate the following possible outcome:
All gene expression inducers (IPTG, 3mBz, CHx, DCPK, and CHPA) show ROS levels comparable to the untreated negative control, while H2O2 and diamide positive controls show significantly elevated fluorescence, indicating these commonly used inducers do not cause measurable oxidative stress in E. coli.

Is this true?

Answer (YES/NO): YES